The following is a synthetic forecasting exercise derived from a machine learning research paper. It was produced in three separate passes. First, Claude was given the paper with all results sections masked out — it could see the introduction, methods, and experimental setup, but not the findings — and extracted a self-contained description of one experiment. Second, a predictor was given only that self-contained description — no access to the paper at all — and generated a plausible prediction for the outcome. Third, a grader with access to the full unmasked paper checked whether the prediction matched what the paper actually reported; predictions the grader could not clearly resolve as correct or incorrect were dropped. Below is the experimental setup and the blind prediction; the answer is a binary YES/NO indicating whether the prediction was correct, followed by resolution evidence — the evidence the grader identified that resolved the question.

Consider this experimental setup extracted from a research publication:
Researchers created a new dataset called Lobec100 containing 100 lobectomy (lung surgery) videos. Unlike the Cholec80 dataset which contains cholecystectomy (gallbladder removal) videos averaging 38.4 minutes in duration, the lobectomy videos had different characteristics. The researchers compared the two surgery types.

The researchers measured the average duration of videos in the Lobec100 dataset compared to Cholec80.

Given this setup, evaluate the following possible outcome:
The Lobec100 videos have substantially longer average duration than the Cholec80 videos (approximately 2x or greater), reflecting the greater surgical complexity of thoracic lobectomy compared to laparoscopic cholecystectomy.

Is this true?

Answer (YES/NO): YES